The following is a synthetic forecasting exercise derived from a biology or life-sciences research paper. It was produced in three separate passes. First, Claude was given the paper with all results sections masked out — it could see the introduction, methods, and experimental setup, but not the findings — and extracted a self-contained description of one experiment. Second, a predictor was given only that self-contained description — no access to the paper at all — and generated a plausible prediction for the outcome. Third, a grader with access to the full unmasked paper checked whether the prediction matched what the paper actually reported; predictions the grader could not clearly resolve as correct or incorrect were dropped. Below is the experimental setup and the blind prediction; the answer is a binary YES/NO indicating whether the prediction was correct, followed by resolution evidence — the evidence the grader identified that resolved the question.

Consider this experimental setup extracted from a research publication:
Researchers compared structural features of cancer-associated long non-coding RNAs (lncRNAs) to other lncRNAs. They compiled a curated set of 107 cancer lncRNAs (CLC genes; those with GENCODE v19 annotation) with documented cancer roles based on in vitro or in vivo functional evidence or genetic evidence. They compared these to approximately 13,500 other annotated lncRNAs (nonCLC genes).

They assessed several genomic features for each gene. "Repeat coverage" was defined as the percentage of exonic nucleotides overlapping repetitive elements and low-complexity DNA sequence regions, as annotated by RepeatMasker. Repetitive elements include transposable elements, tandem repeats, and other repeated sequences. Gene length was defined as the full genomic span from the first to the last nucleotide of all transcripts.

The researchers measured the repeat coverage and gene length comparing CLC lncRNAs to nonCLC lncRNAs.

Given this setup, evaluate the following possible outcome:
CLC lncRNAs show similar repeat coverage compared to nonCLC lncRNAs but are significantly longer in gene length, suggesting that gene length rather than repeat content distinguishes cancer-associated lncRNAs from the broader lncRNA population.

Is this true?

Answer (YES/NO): YES